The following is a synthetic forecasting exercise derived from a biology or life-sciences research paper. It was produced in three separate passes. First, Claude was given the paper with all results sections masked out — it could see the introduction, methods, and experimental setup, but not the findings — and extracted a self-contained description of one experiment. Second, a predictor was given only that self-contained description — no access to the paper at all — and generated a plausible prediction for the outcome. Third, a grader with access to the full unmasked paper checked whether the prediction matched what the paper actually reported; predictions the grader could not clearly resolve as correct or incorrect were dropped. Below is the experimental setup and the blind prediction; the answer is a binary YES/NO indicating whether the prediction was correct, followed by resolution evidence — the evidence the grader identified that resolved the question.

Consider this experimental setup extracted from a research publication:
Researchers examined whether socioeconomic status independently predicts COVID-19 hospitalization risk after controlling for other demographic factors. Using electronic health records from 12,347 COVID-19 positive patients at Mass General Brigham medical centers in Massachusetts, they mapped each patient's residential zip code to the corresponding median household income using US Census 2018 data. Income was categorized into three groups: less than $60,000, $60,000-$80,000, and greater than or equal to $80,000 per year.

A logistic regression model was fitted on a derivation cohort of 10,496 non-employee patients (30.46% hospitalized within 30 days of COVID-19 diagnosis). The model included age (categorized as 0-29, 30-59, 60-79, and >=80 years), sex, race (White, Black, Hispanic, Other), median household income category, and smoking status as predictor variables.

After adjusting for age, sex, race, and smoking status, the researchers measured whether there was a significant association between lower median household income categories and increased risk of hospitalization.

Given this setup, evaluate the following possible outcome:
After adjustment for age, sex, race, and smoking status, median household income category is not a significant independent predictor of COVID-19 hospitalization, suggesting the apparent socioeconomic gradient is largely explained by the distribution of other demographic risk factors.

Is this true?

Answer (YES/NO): NO